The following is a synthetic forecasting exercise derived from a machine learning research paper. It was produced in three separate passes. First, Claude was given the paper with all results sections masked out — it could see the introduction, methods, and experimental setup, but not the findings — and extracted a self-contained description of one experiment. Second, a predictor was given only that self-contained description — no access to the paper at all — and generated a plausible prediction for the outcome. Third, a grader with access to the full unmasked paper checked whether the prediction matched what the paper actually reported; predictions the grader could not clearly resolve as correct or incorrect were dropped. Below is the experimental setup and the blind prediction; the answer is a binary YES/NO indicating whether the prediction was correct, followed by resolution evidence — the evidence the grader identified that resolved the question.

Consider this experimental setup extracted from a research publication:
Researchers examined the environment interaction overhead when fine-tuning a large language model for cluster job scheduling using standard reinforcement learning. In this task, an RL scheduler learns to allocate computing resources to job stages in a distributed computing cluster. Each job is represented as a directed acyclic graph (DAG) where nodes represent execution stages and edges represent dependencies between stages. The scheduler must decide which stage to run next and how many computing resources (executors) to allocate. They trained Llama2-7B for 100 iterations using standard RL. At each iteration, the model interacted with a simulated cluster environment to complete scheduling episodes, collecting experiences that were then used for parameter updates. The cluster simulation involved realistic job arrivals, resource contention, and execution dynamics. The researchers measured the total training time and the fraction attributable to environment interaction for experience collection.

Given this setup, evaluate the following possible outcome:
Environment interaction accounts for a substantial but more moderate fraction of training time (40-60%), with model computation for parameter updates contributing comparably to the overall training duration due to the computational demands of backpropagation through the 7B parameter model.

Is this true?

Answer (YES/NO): NO